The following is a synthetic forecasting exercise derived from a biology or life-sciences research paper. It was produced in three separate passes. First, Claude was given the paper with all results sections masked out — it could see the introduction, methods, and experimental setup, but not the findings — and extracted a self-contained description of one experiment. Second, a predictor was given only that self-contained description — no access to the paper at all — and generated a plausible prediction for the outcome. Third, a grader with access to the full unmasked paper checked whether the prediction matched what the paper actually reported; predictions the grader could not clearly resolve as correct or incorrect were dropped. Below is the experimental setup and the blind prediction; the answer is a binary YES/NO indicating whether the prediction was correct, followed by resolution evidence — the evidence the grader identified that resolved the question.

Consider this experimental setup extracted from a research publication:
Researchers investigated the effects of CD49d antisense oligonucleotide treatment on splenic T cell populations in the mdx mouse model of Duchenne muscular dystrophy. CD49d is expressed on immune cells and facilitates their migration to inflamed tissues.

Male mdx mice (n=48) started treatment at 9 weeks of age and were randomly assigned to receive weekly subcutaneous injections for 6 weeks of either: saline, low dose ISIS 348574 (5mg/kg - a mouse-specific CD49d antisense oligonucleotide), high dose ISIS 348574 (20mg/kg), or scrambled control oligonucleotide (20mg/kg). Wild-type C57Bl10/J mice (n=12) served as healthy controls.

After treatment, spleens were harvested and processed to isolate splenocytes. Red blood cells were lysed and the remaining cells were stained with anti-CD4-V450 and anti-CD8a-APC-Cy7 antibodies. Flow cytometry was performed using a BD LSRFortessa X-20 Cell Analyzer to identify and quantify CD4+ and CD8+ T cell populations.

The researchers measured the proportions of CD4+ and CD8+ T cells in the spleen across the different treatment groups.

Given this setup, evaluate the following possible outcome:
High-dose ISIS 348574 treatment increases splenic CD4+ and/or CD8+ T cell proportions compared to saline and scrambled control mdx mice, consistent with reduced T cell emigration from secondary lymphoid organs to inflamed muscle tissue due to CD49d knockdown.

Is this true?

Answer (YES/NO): NO